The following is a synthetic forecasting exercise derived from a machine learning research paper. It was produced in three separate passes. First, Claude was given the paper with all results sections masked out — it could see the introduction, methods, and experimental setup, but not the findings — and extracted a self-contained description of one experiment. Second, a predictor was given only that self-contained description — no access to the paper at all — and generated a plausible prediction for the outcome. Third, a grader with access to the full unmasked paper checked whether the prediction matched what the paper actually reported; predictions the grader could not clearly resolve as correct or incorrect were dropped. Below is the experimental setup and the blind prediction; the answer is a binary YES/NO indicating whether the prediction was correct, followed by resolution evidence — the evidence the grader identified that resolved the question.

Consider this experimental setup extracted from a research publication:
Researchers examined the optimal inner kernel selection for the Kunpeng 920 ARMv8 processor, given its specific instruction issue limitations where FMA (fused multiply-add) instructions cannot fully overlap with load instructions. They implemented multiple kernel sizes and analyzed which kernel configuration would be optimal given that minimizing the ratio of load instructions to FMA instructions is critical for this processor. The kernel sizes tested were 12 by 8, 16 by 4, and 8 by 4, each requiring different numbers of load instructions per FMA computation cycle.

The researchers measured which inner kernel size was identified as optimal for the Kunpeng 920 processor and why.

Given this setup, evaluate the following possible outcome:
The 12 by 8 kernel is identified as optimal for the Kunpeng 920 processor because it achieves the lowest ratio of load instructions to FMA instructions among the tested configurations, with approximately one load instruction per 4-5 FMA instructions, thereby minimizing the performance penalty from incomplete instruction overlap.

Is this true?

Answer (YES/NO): NO